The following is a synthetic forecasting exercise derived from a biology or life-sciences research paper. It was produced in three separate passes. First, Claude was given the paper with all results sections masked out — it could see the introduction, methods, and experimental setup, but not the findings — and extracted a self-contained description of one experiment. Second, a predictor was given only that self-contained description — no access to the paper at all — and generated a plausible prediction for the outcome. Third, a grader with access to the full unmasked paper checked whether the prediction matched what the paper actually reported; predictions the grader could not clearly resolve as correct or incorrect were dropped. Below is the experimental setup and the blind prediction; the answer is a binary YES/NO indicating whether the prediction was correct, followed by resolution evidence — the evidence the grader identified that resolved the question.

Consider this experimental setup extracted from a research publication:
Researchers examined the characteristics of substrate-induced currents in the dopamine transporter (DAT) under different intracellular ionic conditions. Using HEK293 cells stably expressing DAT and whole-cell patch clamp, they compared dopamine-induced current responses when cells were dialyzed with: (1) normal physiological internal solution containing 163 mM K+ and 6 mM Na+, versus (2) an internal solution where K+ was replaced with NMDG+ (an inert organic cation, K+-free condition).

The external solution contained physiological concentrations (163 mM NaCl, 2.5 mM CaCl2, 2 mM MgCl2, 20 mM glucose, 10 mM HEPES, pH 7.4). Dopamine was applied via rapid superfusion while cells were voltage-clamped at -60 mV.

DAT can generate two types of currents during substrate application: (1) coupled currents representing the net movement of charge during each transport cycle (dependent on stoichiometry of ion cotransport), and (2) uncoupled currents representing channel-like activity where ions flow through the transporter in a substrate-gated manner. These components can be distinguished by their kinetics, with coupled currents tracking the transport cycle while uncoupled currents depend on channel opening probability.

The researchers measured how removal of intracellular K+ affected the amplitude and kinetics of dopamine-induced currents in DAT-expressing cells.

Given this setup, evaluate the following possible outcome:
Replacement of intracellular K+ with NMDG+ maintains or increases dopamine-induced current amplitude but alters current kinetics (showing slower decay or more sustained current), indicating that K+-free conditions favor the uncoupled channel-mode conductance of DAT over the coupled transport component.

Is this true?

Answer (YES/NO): NO